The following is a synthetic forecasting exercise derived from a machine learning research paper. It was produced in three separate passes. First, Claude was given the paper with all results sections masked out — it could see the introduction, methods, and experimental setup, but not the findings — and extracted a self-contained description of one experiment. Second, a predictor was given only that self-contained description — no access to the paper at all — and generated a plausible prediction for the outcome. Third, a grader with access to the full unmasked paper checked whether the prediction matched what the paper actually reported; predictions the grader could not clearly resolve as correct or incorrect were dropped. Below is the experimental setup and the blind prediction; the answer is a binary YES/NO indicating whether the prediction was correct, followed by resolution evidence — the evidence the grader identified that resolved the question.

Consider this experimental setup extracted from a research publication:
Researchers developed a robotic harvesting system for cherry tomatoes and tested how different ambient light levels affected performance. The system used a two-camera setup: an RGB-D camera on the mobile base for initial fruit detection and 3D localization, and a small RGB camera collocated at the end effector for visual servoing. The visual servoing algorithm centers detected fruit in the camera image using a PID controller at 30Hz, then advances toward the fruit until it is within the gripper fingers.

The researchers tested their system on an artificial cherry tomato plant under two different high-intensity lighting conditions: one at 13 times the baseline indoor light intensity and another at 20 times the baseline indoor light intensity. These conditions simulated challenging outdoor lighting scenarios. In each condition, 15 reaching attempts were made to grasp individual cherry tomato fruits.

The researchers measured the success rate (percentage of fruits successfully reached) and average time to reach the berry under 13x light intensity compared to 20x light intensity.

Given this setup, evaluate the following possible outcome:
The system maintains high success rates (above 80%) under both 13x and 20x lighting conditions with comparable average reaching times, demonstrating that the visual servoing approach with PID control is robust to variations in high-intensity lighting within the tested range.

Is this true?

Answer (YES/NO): NO